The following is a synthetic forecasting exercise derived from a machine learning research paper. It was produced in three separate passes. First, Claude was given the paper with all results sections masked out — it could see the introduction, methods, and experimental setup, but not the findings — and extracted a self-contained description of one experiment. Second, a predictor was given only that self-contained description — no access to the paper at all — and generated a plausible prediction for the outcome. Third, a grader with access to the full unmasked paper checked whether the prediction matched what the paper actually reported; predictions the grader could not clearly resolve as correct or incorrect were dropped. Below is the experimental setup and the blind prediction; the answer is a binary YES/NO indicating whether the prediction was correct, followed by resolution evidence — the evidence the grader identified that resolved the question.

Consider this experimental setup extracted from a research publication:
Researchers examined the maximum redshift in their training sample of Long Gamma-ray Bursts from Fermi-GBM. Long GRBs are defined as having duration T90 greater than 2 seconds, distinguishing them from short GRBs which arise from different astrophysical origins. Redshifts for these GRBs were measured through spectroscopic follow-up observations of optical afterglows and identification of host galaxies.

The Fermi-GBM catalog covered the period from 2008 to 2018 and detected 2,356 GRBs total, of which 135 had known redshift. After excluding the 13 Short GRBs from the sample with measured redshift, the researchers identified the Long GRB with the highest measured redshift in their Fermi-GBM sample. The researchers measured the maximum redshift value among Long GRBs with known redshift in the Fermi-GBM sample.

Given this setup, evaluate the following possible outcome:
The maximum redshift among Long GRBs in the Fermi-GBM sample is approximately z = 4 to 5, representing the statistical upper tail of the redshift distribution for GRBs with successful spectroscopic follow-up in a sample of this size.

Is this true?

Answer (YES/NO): NO